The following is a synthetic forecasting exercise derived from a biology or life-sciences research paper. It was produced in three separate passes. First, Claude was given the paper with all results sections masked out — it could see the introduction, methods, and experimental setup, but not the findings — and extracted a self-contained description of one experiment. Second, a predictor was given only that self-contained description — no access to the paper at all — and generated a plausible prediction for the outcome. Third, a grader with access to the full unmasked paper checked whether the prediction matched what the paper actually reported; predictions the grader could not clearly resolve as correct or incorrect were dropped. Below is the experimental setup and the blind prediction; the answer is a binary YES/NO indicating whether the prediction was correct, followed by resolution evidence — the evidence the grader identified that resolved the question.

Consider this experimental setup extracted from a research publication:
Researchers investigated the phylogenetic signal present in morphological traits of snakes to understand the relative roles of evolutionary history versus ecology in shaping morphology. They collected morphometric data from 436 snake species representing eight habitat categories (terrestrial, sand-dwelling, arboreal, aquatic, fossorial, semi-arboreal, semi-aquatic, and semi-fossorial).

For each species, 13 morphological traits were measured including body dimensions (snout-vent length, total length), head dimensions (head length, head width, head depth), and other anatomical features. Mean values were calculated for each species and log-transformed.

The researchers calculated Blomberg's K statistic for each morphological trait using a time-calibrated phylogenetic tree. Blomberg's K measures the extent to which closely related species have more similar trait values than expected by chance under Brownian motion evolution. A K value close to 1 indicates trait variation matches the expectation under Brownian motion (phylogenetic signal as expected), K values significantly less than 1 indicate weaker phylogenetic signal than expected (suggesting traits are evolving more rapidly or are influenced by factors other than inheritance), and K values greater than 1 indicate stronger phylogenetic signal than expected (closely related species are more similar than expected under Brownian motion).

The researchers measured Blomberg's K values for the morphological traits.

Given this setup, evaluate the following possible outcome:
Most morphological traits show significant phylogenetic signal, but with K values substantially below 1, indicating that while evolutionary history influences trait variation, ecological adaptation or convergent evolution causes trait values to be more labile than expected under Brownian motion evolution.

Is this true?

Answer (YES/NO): NO